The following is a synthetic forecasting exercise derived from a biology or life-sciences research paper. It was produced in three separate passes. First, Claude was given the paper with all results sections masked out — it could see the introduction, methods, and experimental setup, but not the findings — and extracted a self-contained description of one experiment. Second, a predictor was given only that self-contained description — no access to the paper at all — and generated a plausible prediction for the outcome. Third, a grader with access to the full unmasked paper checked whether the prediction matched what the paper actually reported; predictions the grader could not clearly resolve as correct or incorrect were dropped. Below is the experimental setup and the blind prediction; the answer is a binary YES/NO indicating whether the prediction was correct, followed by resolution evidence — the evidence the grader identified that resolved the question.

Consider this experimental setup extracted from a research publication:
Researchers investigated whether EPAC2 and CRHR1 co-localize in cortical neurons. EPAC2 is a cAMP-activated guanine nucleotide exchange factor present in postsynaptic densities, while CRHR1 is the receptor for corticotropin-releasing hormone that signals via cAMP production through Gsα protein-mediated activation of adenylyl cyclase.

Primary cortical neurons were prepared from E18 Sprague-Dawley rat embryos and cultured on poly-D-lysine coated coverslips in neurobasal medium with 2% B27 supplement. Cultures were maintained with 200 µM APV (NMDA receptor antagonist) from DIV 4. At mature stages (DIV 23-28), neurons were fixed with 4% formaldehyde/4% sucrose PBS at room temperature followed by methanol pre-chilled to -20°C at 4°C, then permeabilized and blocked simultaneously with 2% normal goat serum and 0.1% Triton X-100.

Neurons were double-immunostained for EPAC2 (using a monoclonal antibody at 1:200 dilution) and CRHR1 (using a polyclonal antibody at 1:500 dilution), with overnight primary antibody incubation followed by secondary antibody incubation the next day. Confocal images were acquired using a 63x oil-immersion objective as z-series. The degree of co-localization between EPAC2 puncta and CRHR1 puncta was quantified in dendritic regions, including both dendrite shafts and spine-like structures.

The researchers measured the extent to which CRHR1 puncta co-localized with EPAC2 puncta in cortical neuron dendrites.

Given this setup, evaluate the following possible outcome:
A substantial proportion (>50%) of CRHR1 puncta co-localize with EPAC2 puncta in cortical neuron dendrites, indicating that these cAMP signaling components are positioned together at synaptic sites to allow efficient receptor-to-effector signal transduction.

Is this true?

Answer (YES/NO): YES